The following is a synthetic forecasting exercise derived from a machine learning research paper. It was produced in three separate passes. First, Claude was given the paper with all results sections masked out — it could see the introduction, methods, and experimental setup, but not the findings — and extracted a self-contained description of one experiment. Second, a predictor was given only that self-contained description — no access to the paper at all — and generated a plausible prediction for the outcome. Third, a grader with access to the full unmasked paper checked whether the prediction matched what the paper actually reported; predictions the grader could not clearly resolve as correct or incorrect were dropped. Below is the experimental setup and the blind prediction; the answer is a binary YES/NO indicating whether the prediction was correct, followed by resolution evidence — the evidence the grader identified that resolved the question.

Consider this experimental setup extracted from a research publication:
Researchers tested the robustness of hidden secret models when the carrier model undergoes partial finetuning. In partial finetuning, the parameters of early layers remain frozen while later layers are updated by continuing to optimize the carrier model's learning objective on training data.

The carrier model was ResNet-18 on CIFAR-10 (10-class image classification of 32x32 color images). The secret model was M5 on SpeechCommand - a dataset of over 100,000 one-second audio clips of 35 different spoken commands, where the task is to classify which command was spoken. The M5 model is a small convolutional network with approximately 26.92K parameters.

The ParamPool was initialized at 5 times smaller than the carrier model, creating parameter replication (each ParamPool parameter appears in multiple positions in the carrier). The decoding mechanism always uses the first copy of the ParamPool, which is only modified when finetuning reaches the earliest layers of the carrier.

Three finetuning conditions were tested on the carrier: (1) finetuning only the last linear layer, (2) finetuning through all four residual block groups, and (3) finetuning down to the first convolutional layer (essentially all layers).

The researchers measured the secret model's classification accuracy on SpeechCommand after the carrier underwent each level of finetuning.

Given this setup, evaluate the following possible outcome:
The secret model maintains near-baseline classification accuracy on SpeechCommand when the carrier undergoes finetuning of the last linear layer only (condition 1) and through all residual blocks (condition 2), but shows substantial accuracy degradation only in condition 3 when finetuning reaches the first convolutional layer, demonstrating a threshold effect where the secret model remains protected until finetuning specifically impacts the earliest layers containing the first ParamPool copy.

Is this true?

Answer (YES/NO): NO